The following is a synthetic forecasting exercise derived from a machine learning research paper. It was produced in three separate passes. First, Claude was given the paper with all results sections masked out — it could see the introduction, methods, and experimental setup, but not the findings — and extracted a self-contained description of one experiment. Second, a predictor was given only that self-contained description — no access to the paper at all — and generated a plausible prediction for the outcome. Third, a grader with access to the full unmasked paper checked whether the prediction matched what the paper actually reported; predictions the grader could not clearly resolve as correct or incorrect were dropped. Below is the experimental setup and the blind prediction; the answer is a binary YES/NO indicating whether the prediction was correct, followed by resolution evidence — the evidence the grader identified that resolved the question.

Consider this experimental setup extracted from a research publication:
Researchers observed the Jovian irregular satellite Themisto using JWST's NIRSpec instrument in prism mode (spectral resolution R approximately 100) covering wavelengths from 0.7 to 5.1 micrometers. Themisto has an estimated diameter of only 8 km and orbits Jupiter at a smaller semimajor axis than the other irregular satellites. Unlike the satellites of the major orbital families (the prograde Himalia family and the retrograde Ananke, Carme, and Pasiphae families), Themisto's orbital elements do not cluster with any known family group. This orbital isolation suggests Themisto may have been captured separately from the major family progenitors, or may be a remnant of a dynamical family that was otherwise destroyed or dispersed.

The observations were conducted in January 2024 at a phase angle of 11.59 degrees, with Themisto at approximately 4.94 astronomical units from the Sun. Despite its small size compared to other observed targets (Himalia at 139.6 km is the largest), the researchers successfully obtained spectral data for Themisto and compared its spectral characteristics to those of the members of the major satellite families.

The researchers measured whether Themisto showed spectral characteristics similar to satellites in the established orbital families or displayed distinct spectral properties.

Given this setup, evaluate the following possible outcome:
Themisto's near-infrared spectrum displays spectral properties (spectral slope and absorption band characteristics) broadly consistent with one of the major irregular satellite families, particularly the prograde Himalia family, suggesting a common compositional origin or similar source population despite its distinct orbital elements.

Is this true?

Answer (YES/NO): NO